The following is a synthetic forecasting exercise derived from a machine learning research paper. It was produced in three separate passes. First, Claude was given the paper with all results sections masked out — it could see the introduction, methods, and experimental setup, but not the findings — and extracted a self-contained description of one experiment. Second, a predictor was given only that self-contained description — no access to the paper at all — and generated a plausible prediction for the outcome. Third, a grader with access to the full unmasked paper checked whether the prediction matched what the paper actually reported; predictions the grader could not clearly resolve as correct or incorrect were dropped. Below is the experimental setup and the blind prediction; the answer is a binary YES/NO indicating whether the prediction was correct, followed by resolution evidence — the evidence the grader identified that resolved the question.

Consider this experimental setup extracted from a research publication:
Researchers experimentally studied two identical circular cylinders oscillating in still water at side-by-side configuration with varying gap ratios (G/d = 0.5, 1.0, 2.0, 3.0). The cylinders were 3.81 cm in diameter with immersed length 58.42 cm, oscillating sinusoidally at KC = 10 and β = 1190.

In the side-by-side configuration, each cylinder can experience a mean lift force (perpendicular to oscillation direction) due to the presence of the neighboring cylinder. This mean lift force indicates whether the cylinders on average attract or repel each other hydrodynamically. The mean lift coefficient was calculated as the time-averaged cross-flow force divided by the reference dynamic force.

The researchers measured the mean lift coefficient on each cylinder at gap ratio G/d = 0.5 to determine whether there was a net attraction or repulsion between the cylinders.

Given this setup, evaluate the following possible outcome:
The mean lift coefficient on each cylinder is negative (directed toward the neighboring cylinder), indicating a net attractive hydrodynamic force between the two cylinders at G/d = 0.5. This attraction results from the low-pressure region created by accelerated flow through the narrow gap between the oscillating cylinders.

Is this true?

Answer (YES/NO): NO